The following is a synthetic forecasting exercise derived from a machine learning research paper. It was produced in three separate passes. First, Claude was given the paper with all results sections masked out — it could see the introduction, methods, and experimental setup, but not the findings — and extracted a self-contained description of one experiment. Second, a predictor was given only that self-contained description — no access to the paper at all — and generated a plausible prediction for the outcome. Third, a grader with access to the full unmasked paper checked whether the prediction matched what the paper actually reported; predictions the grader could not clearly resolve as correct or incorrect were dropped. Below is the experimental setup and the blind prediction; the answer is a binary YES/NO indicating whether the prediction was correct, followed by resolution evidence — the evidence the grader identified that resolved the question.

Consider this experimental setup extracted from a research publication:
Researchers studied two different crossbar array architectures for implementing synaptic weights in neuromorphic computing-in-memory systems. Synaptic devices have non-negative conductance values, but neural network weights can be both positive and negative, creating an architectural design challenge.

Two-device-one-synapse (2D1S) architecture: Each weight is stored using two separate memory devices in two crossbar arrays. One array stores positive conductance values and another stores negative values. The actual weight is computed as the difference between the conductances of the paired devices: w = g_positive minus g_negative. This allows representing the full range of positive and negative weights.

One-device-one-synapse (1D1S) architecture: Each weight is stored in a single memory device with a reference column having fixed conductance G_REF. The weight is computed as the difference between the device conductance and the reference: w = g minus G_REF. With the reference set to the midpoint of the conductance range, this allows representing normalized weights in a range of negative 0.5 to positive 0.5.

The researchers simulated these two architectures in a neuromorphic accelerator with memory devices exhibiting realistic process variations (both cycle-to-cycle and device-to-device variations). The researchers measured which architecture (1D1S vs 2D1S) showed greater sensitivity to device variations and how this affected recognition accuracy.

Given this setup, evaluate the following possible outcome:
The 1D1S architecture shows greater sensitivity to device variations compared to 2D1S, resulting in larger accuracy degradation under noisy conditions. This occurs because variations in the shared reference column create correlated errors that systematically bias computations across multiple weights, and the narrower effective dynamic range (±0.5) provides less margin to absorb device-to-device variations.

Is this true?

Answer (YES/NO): YES